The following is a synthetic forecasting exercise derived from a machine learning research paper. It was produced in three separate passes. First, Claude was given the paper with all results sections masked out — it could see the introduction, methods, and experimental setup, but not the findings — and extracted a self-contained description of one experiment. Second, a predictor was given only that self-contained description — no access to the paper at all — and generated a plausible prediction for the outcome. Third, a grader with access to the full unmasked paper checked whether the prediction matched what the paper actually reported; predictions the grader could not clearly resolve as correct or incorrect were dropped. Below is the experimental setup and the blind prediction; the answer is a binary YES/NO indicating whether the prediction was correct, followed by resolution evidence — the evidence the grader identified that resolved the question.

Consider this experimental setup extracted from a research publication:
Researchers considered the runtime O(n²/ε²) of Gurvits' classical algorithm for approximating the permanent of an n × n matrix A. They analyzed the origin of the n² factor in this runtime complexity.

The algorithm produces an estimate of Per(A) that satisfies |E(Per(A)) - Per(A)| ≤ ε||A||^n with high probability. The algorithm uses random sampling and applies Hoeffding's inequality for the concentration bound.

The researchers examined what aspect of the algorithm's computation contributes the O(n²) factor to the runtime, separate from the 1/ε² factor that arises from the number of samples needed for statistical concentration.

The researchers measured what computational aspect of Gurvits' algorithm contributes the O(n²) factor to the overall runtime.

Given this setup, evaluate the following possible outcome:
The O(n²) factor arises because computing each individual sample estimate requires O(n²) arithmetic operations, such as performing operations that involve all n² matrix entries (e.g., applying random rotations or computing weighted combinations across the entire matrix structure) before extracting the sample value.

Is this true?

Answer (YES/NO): NO